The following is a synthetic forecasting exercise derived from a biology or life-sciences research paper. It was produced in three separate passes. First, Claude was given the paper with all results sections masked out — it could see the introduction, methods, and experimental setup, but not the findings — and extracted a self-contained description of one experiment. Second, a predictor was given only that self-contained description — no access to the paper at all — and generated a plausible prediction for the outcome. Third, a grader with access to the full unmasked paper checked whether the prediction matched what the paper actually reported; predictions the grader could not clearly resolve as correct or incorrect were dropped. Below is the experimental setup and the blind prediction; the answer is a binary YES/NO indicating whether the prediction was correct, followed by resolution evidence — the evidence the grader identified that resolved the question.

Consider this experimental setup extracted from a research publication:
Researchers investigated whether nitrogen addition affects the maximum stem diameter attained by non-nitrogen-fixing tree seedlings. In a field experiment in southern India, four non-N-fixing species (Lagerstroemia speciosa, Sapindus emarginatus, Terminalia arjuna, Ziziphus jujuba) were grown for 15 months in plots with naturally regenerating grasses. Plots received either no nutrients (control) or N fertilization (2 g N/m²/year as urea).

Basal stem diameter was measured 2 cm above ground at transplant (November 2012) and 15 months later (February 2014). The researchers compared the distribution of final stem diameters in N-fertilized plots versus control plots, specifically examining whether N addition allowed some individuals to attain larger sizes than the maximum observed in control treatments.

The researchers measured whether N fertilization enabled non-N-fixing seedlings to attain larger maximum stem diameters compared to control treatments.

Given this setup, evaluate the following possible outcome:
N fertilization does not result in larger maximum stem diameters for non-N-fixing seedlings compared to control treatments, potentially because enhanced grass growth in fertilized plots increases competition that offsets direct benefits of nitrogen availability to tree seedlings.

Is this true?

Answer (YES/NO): NO